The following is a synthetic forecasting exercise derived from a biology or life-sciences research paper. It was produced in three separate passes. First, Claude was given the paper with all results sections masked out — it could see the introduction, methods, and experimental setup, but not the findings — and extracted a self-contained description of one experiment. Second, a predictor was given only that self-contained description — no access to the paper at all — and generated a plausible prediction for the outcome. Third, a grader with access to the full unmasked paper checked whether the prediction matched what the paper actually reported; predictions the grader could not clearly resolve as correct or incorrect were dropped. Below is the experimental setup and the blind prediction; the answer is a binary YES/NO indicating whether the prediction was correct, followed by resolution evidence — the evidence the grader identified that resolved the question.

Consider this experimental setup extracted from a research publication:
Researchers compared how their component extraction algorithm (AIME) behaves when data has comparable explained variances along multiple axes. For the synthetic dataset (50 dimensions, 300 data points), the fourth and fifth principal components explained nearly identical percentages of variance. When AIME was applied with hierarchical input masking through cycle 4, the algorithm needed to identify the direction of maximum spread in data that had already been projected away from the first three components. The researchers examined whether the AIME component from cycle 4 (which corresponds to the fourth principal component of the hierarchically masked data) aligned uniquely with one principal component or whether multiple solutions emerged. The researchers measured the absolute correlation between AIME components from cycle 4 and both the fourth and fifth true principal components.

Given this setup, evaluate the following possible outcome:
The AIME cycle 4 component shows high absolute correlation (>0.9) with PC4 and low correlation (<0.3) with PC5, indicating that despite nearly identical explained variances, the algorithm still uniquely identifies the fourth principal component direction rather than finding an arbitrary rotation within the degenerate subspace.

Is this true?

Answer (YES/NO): NO